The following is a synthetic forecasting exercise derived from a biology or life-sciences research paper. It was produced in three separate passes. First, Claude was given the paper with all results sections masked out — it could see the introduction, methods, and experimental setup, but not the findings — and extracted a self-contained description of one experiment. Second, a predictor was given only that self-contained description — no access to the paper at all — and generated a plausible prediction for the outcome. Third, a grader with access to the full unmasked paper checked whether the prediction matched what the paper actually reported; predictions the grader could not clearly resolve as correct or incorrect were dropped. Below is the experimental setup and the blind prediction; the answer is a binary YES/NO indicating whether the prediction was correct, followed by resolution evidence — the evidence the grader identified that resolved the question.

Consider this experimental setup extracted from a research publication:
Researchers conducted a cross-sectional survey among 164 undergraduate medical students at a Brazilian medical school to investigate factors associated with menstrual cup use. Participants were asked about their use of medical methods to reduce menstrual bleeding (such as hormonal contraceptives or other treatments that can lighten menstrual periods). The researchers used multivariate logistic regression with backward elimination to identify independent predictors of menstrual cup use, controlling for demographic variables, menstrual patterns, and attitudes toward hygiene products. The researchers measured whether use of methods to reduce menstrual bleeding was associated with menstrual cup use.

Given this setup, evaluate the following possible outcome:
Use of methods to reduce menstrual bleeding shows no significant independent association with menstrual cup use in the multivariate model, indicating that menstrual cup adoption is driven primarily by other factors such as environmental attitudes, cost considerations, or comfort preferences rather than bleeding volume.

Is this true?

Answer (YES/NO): NO